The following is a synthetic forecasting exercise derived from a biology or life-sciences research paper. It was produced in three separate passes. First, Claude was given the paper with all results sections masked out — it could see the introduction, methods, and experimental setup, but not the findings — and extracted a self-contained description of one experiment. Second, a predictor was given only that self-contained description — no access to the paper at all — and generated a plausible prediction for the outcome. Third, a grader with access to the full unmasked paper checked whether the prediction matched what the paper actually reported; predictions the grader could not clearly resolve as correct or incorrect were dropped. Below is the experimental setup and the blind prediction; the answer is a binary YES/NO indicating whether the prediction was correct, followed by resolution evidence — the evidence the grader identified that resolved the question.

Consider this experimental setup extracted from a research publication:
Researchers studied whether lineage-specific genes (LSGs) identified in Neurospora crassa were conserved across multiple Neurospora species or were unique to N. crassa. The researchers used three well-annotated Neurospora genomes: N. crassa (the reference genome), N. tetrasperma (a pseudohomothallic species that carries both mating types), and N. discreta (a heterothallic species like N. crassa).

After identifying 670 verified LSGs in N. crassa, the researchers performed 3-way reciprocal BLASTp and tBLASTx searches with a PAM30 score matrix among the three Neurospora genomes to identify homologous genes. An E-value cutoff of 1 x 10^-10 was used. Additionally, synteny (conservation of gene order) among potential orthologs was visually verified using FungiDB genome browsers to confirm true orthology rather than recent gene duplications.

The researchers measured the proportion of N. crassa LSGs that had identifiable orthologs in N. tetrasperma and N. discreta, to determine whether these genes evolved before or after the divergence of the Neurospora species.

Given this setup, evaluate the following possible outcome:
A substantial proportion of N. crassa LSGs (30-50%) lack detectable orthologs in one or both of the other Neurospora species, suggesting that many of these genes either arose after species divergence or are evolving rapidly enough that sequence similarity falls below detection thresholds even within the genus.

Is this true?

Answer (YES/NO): NO